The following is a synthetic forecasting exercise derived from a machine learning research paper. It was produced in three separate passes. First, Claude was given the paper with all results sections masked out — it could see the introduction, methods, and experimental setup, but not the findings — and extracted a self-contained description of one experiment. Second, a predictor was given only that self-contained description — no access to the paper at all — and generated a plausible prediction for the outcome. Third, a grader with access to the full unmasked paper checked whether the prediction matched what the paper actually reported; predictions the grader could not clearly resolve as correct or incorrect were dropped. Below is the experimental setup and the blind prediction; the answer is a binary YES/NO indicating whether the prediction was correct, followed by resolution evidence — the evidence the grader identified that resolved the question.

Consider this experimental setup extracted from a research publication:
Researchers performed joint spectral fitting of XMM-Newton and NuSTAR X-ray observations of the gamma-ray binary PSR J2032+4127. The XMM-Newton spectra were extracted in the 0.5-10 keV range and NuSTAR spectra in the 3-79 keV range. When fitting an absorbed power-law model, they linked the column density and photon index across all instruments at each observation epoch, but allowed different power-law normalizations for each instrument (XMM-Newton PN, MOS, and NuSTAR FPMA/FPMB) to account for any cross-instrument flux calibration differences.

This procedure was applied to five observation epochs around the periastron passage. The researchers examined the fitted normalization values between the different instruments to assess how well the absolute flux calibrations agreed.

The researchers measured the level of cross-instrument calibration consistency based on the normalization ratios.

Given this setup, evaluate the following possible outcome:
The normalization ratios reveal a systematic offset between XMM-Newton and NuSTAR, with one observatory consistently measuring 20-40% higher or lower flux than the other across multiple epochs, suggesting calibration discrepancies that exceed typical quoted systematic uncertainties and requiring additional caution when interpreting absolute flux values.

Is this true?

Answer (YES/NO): NO